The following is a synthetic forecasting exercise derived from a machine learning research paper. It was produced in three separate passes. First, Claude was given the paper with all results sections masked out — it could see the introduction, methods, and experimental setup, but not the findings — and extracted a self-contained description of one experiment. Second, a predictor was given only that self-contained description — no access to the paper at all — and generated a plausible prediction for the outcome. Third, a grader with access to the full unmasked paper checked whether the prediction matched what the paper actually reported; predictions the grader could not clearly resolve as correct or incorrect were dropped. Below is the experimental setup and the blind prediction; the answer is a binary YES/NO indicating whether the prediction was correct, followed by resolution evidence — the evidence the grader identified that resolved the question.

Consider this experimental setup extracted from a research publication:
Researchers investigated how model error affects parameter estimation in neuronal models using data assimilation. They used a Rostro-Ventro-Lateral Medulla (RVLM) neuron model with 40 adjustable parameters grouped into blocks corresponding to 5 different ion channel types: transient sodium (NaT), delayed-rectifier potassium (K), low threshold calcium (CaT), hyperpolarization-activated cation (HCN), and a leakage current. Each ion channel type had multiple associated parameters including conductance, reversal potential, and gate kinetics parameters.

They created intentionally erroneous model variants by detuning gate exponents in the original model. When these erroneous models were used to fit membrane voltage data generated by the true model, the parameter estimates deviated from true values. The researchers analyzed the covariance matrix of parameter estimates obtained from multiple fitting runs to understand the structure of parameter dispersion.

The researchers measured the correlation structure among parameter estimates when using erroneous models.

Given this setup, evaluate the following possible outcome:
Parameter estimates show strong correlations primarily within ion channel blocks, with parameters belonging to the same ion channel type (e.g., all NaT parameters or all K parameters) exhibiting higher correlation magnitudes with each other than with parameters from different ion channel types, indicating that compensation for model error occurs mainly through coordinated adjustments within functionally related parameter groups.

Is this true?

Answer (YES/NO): YES